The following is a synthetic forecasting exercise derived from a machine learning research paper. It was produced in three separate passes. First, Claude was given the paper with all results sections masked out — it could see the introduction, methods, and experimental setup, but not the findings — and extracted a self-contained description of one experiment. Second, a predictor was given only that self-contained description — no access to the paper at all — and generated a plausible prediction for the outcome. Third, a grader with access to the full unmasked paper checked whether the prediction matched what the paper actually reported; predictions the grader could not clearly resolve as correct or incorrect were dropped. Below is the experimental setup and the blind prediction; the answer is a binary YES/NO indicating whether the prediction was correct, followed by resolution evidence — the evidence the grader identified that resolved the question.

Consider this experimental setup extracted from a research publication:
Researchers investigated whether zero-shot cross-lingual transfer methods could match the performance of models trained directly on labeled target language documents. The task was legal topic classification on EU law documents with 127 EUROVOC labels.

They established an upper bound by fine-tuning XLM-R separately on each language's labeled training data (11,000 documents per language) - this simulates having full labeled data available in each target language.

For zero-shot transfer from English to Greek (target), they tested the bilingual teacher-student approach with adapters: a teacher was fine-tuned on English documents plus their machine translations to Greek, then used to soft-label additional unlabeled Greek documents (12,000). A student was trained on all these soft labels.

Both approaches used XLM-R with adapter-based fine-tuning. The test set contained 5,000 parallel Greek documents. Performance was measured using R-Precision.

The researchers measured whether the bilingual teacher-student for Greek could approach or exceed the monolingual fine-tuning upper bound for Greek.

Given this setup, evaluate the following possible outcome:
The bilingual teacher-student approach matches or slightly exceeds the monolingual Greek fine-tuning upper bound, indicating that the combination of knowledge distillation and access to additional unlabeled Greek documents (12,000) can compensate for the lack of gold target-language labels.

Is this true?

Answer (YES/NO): YES